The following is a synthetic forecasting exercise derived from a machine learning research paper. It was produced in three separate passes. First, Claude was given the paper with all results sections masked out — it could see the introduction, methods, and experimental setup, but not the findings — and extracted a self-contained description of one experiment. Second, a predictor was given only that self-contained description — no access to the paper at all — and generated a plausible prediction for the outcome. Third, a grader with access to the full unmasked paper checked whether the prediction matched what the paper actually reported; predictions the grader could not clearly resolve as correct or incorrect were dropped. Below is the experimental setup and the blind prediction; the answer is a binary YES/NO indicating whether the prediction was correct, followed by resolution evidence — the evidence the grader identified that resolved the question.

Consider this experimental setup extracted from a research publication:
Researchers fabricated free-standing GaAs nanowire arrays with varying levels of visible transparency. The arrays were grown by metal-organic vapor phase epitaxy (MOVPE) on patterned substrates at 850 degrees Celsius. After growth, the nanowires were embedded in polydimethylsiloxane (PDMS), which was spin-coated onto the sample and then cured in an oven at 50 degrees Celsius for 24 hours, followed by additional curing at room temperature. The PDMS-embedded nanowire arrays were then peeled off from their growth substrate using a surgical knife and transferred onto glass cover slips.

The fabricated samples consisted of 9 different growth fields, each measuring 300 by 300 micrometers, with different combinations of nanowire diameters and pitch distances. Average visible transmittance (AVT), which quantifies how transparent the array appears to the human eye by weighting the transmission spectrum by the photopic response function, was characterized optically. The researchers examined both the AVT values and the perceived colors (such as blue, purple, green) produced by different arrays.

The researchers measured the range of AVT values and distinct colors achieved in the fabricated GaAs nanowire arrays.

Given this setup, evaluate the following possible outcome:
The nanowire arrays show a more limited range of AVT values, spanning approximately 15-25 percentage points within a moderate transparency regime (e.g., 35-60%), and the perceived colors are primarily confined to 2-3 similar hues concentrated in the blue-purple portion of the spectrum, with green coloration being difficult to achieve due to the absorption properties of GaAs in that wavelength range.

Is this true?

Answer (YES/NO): NO